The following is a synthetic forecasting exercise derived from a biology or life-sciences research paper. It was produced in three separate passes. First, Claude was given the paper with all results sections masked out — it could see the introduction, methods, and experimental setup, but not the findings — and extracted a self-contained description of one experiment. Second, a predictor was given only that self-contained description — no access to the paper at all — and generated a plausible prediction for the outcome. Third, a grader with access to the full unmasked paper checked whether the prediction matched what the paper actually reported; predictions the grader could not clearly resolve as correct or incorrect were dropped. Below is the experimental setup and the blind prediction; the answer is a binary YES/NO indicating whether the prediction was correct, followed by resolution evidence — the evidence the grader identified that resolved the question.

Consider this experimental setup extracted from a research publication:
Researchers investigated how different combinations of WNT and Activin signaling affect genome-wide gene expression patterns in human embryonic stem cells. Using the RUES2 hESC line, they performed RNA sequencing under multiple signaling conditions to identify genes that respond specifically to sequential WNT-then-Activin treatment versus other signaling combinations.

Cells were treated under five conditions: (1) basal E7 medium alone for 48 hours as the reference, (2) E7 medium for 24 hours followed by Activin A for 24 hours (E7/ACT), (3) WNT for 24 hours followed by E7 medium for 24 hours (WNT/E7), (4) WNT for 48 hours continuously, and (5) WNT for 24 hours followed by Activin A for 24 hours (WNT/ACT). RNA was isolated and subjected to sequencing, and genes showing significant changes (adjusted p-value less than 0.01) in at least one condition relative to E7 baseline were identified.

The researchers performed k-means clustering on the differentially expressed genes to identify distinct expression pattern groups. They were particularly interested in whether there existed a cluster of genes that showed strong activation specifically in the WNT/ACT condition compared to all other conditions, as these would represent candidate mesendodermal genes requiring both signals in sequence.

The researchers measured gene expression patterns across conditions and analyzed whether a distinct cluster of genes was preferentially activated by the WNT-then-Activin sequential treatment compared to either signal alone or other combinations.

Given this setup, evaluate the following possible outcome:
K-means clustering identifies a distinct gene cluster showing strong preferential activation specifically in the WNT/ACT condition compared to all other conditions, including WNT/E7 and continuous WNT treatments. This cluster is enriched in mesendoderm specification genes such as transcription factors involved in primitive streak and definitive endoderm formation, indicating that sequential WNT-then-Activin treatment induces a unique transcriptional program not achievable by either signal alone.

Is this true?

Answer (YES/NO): YES